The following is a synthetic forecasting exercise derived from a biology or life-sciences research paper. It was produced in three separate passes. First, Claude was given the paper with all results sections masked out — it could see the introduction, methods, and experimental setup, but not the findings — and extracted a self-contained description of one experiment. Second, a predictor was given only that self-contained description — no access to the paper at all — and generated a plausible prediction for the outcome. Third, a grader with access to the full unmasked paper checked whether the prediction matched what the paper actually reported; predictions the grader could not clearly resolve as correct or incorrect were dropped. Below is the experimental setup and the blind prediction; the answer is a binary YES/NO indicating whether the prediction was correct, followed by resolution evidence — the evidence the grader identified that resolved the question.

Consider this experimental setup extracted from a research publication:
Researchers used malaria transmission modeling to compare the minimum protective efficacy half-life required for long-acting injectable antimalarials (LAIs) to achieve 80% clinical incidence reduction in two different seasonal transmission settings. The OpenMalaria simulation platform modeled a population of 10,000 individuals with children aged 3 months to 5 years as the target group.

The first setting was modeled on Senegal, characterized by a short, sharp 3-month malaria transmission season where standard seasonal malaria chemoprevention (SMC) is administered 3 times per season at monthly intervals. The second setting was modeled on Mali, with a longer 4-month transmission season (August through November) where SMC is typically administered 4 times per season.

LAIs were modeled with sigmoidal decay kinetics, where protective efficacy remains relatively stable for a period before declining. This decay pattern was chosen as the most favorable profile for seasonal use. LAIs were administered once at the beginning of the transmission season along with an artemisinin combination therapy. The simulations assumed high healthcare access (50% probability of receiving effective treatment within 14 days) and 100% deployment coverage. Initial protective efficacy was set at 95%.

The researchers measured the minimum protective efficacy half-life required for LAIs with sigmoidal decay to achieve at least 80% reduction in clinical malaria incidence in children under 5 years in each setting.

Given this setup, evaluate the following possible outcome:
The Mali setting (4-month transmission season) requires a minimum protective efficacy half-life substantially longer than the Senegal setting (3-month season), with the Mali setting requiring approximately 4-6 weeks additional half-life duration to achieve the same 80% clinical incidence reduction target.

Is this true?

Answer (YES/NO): NO